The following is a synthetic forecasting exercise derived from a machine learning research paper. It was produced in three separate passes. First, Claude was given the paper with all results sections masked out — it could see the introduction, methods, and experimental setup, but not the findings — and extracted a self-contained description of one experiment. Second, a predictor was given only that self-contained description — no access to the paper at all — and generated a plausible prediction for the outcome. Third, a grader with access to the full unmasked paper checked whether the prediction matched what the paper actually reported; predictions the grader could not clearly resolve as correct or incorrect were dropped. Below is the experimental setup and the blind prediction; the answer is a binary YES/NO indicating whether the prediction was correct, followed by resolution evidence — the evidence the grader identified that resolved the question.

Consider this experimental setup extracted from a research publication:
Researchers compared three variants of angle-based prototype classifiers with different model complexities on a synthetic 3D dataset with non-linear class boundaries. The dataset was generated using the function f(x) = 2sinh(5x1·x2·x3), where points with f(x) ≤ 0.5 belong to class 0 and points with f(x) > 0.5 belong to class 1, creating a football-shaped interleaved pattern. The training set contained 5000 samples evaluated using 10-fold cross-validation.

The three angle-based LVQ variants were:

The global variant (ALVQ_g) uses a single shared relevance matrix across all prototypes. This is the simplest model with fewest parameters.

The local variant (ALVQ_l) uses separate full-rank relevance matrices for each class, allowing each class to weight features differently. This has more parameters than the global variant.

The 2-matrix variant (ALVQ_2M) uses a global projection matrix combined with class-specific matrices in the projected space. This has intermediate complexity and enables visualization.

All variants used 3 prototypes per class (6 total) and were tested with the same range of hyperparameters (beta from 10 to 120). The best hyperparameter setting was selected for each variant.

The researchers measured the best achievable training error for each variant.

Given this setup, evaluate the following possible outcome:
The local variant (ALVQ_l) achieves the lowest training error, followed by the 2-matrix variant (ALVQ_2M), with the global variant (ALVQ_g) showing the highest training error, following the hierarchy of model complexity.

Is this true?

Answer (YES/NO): YES